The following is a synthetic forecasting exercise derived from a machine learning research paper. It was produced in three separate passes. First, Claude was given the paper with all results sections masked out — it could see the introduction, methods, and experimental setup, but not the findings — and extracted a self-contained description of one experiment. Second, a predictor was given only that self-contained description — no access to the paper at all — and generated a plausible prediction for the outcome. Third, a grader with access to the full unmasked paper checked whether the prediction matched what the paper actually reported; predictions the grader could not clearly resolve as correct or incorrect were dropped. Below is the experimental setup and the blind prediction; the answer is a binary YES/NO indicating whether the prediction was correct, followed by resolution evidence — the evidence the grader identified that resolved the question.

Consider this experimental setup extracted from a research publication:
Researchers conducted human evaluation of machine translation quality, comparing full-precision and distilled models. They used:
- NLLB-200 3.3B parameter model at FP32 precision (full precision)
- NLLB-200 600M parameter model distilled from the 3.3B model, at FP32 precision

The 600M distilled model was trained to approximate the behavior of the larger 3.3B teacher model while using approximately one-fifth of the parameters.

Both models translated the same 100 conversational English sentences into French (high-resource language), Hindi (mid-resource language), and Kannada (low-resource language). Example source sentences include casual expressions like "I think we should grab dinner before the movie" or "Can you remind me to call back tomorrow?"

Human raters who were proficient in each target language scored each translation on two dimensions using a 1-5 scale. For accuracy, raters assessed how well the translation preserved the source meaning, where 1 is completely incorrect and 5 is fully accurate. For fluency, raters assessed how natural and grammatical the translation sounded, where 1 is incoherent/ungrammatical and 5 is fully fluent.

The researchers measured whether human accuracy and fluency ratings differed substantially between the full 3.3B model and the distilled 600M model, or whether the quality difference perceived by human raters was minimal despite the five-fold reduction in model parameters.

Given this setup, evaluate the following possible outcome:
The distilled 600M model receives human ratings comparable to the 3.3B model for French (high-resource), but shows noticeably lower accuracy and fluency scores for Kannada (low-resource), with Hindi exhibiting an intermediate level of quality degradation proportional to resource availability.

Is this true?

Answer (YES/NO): NO